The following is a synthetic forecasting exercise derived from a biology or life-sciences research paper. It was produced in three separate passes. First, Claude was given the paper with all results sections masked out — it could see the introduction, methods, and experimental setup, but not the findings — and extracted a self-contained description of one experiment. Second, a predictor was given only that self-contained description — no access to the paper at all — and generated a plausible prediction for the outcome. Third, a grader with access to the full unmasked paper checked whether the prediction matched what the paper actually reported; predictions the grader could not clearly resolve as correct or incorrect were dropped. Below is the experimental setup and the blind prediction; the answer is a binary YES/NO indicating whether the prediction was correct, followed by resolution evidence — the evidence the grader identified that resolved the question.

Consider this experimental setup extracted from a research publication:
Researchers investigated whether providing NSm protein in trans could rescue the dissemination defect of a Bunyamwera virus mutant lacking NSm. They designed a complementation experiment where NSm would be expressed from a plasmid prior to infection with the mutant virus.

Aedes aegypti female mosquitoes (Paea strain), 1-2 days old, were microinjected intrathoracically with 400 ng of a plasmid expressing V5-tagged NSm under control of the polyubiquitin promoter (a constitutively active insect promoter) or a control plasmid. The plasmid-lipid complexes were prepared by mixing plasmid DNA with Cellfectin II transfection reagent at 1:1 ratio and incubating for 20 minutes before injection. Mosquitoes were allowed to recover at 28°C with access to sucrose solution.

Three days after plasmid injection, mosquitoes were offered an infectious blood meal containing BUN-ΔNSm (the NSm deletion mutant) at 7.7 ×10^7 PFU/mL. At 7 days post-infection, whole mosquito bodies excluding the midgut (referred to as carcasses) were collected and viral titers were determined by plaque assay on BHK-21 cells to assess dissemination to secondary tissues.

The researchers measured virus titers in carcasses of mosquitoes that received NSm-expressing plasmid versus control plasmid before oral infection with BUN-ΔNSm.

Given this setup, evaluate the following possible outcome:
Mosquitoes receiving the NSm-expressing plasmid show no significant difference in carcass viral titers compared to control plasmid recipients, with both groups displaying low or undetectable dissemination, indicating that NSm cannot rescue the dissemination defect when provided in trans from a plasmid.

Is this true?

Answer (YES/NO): NO